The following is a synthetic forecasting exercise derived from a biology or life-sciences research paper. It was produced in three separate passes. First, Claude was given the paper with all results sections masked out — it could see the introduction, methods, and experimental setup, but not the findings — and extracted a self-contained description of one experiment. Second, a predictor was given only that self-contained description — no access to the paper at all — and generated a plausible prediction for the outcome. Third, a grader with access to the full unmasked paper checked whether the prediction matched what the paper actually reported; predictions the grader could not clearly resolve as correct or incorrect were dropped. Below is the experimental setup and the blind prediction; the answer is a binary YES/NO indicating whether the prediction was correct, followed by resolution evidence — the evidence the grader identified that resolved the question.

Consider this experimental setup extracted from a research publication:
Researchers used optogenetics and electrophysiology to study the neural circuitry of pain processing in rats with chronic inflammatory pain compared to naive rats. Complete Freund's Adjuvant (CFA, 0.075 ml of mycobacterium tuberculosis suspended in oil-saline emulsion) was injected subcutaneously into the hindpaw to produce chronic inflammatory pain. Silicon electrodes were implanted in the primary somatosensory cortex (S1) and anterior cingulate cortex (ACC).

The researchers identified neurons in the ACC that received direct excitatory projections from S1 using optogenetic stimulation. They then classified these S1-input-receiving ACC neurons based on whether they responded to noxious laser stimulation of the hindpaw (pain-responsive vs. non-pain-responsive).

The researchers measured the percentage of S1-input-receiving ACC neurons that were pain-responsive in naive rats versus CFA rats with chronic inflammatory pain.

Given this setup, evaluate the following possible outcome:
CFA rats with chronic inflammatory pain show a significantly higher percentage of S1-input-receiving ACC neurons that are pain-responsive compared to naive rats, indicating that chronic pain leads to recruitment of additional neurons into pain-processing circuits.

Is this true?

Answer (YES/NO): YES